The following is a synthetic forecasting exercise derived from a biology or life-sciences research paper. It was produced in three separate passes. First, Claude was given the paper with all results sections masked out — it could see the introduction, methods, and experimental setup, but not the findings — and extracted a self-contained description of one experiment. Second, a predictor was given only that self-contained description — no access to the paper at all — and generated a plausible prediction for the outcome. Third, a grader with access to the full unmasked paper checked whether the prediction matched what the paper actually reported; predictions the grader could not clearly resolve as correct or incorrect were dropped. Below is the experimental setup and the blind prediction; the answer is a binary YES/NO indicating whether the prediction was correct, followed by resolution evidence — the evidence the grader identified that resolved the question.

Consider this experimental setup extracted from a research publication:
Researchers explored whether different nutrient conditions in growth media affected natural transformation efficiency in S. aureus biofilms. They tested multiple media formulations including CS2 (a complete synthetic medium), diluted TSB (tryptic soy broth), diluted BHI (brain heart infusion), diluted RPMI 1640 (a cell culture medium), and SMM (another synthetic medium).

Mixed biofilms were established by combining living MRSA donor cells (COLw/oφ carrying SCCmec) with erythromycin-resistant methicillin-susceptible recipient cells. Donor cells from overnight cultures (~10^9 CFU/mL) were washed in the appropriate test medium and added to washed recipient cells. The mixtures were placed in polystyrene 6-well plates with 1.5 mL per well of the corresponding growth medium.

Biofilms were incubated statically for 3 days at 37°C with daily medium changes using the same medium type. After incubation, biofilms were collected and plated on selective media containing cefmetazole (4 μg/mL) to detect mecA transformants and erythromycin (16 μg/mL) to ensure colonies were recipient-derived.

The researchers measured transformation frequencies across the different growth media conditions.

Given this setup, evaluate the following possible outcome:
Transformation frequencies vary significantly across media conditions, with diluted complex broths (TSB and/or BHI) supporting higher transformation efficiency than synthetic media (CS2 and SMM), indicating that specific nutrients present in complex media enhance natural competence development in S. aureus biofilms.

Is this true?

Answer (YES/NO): NO